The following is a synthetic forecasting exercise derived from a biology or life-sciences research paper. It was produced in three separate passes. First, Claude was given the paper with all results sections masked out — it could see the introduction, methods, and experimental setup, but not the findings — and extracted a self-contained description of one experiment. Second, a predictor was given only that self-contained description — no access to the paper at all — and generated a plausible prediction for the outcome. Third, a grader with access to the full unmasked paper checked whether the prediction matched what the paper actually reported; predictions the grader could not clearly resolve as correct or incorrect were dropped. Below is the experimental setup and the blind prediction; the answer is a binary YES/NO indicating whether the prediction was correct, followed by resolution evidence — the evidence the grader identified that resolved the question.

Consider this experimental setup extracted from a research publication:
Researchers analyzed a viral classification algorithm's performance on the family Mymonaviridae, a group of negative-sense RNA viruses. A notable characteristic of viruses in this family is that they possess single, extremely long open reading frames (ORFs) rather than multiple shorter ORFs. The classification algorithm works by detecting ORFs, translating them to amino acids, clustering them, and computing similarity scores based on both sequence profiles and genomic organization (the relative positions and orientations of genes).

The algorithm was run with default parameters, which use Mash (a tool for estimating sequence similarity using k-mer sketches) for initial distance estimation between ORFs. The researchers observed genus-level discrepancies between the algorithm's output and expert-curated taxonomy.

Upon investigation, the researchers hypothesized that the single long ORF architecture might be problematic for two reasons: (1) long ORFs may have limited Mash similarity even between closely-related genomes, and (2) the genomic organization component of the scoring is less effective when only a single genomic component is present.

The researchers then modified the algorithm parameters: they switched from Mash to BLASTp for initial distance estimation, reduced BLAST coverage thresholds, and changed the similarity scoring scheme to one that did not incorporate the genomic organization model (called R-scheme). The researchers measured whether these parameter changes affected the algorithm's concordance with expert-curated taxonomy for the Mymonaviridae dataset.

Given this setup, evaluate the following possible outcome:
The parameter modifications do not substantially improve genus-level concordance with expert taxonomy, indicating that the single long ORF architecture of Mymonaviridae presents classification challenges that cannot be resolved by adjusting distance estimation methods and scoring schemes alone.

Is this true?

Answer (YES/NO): NO